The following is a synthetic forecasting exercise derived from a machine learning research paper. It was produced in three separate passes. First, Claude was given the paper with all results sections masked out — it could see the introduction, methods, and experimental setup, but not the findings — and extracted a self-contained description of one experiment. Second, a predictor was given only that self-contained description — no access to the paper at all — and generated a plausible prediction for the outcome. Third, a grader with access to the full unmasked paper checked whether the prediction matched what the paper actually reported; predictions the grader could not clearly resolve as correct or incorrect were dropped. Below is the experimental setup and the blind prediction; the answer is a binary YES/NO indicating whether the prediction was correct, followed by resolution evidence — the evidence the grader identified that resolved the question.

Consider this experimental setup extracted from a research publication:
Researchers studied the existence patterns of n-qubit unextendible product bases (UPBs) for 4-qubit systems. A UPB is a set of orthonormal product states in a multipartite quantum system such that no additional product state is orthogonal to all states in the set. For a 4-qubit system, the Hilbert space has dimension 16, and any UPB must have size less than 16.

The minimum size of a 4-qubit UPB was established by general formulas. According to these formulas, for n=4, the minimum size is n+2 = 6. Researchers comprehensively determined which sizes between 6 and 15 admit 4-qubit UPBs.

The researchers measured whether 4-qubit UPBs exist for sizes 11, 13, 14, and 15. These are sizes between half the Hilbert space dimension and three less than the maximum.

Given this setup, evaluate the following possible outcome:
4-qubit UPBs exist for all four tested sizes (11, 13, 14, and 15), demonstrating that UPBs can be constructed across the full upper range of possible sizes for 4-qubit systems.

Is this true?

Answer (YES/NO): NO